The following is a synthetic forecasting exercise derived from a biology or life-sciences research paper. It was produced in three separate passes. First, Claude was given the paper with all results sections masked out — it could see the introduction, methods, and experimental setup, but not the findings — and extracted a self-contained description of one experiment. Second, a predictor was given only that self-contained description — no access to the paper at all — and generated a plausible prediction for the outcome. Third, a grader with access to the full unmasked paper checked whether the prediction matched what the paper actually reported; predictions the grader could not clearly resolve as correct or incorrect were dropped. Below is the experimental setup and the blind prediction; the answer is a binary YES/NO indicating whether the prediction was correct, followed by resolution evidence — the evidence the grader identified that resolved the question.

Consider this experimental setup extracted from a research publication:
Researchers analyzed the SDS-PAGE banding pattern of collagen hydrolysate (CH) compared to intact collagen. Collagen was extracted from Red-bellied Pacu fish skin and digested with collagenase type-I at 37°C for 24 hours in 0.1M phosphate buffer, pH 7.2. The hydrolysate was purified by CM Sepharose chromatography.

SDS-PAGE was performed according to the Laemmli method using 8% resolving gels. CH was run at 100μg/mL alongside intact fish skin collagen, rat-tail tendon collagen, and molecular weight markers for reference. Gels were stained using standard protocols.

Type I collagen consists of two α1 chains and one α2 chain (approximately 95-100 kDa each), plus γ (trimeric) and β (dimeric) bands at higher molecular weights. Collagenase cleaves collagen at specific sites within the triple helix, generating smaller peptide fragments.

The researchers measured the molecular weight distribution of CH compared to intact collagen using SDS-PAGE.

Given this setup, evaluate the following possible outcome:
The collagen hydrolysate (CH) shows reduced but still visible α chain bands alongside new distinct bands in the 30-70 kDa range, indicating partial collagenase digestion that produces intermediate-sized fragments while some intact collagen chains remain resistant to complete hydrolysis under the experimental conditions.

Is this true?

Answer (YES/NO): NO